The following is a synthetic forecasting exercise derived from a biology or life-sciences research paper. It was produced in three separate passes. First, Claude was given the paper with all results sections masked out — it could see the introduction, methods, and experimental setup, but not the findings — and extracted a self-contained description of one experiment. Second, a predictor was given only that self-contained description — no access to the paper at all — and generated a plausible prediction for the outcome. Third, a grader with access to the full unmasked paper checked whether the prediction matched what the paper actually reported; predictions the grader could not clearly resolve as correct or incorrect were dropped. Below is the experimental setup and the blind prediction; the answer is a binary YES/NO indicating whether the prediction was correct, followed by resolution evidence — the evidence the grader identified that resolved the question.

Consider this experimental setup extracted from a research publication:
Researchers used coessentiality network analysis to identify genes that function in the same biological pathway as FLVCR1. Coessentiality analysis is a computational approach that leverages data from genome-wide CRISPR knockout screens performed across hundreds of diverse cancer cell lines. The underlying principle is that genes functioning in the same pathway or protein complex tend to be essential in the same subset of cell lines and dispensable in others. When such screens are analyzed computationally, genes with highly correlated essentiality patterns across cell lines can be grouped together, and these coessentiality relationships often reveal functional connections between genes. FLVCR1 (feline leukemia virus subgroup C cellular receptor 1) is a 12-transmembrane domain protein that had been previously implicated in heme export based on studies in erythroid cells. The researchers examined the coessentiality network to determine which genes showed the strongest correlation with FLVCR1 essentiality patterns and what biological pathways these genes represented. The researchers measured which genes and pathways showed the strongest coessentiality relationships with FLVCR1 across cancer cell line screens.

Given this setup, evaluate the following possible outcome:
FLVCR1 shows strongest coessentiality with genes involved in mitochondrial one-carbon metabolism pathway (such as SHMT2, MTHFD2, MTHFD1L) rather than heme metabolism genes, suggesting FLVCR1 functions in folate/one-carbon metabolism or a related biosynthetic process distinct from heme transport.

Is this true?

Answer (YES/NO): NO